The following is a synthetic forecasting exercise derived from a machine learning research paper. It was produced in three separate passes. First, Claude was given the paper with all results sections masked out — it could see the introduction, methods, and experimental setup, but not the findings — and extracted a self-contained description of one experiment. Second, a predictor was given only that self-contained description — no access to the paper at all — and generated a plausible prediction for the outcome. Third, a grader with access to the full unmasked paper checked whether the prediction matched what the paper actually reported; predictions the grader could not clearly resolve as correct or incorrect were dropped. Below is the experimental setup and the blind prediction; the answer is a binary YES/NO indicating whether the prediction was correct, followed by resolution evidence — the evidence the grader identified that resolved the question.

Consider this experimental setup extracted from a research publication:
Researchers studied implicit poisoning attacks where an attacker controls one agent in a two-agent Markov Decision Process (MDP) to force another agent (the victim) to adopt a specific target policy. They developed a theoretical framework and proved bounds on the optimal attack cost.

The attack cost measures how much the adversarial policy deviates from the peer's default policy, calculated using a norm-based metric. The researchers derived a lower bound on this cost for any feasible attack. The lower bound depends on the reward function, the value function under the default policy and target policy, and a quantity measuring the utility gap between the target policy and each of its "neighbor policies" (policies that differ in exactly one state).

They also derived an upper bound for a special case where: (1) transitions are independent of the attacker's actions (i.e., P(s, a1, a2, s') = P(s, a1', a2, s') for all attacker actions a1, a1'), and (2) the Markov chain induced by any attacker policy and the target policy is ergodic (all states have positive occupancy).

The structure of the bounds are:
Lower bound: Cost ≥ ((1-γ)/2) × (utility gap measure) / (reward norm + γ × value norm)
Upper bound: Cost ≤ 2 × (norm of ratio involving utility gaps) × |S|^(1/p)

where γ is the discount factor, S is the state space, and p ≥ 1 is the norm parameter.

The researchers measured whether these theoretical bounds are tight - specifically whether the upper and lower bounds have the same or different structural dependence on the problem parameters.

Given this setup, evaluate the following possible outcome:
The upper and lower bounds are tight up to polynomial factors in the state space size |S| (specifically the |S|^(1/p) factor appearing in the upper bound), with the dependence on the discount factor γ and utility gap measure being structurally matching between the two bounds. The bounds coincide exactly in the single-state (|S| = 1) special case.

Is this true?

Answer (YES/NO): NO